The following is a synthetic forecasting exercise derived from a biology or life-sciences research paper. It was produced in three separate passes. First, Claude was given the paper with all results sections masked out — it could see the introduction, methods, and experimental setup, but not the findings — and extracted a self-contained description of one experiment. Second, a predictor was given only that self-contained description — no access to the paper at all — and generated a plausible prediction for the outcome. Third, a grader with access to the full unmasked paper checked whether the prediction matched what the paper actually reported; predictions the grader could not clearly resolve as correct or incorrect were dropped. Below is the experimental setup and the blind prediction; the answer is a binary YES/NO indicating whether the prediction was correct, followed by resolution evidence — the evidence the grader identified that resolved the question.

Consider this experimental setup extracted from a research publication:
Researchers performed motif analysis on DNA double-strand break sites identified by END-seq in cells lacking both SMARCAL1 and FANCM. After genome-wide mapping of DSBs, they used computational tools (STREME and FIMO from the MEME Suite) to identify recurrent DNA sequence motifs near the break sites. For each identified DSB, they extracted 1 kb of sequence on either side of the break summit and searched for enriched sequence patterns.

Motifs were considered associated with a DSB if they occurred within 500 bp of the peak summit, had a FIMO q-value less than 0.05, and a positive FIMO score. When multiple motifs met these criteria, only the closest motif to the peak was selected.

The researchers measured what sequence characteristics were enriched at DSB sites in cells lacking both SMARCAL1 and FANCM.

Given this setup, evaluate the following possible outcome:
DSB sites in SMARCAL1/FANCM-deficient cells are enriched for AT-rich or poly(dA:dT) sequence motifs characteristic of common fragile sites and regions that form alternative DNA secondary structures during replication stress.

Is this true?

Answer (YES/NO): YES